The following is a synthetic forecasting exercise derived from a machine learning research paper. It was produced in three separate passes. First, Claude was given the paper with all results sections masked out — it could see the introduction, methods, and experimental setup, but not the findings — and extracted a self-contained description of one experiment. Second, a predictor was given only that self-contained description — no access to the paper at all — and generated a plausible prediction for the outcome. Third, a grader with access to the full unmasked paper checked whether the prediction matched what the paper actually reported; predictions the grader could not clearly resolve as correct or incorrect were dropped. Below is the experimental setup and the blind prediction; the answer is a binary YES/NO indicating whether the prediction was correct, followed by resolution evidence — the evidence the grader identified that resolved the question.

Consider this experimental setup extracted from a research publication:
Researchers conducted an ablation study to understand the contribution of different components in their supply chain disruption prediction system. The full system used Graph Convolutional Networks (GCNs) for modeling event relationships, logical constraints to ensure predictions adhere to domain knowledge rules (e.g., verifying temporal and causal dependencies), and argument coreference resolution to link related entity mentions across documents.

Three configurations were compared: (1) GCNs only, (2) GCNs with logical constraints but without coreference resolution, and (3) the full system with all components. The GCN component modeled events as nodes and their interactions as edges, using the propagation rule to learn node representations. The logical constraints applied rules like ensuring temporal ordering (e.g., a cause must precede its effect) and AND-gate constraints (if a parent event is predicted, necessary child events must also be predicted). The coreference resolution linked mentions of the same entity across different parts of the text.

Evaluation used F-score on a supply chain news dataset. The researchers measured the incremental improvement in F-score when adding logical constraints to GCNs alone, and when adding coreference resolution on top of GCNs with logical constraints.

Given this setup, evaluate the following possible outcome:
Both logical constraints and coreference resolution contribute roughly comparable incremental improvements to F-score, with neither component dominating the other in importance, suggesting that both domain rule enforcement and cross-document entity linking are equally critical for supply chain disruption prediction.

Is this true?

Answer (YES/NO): YES